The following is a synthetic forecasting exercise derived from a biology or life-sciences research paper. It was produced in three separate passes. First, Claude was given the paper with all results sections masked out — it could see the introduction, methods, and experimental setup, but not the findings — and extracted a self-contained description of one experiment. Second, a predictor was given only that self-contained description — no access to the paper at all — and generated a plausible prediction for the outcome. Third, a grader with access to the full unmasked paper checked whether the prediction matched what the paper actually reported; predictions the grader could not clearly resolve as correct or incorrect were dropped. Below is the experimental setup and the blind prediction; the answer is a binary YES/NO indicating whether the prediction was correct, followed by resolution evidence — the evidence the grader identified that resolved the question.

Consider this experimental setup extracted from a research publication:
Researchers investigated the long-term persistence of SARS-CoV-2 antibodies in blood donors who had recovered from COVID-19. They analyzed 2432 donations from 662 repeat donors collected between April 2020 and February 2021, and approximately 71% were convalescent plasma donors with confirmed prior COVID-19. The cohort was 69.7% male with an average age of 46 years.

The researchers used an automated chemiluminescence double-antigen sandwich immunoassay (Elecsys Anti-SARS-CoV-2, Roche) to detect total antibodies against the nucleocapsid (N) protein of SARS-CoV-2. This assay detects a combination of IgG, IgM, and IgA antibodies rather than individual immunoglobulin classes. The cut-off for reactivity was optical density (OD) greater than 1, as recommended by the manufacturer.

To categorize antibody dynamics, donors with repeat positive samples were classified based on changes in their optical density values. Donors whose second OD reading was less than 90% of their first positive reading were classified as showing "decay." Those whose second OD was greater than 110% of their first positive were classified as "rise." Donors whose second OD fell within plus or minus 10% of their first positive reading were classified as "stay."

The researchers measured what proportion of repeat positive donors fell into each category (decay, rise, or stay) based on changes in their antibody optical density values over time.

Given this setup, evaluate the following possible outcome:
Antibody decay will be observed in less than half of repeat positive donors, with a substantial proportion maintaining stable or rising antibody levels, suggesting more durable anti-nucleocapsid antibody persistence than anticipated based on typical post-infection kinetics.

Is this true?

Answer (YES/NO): NO